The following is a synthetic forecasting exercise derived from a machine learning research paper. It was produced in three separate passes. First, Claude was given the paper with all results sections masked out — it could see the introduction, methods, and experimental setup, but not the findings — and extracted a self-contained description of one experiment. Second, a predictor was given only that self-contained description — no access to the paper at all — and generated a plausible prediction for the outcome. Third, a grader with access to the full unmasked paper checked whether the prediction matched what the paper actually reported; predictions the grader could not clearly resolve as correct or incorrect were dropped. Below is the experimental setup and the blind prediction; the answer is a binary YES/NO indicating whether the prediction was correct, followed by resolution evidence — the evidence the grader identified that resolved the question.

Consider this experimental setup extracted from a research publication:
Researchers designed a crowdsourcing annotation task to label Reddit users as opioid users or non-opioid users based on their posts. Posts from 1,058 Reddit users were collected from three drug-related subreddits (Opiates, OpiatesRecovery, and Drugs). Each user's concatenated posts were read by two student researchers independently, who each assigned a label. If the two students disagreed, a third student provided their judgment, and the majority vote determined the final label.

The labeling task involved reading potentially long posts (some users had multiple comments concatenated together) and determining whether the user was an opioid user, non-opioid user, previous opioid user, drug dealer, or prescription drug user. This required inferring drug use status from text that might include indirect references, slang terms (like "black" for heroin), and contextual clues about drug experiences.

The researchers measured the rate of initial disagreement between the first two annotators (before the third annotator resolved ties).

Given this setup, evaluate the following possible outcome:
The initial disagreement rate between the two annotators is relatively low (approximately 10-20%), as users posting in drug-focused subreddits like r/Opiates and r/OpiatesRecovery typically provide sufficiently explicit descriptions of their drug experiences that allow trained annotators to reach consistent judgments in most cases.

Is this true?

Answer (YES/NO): NO